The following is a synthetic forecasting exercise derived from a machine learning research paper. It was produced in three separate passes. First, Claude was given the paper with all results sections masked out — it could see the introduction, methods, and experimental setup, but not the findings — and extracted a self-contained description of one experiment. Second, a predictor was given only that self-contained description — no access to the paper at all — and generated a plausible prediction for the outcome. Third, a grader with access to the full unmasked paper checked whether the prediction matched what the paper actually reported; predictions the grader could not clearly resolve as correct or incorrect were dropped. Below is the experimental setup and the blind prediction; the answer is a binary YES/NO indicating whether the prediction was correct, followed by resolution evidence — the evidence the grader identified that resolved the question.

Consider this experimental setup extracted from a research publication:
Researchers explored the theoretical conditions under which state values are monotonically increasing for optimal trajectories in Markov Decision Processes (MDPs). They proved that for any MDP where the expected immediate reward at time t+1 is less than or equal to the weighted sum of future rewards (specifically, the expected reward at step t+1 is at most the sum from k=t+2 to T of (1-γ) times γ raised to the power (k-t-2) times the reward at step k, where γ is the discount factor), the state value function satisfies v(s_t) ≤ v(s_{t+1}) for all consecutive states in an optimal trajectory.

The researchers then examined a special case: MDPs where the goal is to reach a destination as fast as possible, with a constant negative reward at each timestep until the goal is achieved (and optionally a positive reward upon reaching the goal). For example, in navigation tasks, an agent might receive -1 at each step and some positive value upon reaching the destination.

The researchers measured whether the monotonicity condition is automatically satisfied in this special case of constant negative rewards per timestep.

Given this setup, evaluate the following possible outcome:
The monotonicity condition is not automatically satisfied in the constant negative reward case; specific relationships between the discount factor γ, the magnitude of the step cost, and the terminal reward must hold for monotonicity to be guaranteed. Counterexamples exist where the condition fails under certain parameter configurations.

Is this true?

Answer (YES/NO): NO